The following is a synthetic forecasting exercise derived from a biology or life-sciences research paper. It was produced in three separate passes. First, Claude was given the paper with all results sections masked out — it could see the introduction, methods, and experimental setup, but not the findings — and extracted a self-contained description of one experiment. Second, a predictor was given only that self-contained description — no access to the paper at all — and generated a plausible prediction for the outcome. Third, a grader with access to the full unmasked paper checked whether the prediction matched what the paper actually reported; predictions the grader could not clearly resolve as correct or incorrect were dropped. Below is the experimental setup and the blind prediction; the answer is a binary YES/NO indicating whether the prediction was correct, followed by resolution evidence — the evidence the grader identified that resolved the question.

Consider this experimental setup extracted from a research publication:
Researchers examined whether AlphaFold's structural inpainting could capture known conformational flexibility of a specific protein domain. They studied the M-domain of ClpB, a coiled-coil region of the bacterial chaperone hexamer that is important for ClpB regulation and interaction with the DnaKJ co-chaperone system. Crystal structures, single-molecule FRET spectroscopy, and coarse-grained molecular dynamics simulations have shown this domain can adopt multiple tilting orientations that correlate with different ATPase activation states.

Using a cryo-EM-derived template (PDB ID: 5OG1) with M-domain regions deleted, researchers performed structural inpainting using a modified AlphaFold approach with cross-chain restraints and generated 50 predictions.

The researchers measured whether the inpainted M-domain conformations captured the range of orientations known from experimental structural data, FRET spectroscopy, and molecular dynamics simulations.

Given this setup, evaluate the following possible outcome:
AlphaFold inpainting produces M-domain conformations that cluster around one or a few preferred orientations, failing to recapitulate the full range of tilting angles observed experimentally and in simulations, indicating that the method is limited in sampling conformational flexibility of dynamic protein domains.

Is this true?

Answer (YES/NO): NO